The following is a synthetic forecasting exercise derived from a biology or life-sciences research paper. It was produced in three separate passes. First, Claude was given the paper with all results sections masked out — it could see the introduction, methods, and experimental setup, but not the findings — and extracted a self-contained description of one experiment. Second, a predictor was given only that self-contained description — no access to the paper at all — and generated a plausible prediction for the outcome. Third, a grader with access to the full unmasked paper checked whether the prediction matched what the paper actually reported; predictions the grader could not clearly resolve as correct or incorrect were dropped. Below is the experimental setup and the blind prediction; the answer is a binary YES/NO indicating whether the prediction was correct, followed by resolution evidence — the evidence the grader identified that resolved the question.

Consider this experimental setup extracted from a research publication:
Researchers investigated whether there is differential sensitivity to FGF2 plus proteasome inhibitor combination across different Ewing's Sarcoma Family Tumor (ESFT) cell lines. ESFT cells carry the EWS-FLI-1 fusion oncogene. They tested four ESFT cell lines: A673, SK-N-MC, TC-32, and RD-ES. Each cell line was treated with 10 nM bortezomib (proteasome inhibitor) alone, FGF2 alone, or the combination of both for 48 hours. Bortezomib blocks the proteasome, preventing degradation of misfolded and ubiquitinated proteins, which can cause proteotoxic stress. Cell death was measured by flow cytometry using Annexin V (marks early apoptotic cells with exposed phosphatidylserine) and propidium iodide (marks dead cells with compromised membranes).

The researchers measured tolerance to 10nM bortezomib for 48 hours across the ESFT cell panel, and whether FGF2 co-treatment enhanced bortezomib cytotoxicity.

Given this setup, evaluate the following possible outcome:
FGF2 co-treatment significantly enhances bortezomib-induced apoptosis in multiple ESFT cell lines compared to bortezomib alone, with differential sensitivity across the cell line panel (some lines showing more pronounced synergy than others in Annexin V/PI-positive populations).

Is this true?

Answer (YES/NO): YES